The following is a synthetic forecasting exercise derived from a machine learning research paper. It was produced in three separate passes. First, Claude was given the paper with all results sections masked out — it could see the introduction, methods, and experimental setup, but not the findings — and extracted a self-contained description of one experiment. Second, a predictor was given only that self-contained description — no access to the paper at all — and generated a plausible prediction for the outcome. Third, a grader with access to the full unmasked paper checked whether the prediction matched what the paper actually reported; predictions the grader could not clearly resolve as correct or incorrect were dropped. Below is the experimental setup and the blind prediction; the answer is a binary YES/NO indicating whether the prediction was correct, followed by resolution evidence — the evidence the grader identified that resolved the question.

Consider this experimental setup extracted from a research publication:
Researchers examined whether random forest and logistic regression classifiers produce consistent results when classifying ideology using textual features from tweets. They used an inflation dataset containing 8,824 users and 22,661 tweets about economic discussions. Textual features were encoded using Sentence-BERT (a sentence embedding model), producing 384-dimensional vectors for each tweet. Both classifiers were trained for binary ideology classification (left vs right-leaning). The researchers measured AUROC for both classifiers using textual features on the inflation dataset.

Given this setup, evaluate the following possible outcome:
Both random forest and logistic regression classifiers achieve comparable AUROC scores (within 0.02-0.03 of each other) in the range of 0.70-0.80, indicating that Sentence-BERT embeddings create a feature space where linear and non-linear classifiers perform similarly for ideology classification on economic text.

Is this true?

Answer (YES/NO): NO